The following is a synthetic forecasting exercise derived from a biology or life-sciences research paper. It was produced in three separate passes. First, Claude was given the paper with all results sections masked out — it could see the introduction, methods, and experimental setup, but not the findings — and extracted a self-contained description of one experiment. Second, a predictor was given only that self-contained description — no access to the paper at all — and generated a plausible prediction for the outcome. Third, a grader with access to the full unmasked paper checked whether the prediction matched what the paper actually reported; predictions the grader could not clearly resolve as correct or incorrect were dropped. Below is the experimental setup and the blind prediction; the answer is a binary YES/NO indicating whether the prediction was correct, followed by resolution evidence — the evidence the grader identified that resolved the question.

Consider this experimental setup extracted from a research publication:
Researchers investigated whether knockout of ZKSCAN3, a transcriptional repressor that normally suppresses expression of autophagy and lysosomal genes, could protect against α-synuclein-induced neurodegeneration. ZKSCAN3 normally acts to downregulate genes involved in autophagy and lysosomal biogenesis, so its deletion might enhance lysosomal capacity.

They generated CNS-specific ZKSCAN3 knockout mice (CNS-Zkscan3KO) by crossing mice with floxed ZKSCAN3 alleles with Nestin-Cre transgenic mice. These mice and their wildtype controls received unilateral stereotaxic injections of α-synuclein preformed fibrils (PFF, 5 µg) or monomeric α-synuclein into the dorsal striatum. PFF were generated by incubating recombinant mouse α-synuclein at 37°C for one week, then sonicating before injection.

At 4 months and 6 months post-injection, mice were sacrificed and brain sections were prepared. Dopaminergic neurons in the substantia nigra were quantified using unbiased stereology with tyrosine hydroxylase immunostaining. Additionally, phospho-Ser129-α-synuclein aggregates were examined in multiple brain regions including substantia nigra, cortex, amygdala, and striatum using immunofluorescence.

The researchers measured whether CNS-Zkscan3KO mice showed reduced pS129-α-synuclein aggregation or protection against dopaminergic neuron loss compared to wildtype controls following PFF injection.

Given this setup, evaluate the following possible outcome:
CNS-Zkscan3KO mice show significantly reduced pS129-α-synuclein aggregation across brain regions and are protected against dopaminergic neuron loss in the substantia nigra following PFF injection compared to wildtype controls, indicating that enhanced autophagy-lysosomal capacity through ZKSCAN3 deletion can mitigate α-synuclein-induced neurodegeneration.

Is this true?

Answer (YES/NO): NO